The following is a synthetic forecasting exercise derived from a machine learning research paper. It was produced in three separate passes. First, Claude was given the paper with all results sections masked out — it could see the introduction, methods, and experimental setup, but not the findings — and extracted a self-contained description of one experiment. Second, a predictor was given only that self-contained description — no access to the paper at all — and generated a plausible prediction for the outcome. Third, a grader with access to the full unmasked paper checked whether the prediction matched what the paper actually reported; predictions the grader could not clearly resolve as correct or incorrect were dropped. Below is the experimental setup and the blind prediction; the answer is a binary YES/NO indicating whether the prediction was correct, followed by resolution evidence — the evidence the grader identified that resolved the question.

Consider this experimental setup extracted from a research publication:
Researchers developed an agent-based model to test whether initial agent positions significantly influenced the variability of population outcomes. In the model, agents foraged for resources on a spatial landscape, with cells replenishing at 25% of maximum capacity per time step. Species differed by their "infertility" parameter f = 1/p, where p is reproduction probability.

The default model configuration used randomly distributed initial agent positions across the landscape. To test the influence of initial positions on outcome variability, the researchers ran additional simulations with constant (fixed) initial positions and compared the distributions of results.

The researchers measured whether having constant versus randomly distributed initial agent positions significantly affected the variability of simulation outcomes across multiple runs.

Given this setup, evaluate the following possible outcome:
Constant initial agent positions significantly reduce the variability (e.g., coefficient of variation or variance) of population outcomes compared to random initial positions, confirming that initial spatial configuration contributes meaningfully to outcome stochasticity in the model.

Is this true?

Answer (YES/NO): NO